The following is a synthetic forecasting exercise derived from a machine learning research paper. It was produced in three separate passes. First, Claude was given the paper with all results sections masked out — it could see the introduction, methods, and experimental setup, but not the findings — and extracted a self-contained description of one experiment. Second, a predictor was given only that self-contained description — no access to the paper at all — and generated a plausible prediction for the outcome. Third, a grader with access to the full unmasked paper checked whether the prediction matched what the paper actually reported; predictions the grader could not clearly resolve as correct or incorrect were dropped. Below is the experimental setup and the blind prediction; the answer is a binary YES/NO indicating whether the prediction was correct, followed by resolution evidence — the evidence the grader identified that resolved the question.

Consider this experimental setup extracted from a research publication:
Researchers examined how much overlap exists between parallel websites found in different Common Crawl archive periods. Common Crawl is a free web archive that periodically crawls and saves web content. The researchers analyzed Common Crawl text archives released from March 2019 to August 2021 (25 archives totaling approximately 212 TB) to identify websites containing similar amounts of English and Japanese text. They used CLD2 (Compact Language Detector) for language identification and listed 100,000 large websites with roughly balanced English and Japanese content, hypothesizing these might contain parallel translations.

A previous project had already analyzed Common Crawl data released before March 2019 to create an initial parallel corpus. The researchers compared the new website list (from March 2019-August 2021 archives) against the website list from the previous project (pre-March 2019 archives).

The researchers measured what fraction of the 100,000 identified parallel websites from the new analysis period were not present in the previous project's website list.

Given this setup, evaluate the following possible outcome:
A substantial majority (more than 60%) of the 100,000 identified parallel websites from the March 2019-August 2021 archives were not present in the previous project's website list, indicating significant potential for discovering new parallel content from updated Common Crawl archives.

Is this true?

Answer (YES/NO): YES